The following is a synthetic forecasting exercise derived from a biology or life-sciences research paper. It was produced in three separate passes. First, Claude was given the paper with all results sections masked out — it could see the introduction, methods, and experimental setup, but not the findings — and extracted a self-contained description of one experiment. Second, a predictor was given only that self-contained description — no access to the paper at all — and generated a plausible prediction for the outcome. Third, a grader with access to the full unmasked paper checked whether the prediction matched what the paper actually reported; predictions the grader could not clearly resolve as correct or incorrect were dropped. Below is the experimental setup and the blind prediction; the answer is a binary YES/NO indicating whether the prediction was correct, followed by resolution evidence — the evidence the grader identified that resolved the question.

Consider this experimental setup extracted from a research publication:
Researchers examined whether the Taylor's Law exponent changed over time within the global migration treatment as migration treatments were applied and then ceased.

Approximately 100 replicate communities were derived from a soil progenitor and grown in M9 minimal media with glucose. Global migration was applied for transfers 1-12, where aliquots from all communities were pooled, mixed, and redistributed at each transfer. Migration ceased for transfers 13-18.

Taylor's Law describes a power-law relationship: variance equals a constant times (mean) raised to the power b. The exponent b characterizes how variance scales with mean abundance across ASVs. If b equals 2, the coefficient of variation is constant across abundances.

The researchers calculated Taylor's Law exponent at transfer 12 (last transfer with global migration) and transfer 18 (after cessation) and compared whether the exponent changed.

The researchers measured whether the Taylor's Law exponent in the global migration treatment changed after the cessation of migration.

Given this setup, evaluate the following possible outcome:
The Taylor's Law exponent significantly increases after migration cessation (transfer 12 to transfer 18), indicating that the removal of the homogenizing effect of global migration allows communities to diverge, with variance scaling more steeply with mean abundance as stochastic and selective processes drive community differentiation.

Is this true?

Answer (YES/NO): NO